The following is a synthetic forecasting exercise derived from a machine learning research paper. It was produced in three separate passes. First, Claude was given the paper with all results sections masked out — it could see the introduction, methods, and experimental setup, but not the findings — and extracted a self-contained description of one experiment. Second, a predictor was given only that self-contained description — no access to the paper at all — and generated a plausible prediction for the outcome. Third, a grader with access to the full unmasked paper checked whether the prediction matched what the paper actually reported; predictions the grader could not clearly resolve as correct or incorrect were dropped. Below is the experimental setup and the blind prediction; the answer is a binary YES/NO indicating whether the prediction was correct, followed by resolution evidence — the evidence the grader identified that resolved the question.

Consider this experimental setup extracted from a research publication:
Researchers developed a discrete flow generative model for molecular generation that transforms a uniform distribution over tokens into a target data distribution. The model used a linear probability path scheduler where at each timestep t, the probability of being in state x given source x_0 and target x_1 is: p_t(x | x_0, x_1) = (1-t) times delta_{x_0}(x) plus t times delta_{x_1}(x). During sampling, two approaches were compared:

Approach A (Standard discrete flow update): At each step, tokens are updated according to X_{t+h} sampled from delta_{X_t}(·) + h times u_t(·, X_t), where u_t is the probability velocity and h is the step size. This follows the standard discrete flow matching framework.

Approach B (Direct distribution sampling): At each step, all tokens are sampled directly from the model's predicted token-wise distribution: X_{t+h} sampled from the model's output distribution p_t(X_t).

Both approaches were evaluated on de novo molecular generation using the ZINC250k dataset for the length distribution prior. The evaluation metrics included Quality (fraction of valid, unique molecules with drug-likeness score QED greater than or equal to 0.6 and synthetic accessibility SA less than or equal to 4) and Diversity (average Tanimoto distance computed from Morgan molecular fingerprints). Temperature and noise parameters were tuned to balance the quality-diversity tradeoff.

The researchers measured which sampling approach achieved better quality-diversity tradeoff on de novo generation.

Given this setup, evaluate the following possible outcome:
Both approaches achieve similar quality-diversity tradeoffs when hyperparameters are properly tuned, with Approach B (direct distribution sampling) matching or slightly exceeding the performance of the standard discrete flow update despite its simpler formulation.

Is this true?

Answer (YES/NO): NO